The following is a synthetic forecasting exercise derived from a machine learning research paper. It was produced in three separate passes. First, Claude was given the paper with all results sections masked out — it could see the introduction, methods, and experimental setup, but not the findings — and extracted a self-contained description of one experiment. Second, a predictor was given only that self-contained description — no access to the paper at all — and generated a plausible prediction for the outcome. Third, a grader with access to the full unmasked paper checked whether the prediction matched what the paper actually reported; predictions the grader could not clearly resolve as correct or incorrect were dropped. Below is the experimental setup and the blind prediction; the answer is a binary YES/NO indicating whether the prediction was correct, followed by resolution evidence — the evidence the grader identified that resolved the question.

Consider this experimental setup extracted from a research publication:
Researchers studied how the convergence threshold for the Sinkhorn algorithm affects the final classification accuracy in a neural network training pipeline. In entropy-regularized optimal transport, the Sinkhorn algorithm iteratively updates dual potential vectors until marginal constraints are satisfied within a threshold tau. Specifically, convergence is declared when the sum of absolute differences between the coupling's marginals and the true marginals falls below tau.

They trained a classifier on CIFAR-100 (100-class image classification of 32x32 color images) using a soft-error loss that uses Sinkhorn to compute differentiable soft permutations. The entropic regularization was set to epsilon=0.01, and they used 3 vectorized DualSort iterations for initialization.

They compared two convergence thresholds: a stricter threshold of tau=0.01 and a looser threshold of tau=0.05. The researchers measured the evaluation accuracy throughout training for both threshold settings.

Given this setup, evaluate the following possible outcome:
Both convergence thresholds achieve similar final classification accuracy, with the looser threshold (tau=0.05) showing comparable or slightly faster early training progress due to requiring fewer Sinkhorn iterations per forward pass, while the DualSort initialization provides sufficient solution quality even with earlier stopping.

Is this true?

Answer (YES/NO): YES